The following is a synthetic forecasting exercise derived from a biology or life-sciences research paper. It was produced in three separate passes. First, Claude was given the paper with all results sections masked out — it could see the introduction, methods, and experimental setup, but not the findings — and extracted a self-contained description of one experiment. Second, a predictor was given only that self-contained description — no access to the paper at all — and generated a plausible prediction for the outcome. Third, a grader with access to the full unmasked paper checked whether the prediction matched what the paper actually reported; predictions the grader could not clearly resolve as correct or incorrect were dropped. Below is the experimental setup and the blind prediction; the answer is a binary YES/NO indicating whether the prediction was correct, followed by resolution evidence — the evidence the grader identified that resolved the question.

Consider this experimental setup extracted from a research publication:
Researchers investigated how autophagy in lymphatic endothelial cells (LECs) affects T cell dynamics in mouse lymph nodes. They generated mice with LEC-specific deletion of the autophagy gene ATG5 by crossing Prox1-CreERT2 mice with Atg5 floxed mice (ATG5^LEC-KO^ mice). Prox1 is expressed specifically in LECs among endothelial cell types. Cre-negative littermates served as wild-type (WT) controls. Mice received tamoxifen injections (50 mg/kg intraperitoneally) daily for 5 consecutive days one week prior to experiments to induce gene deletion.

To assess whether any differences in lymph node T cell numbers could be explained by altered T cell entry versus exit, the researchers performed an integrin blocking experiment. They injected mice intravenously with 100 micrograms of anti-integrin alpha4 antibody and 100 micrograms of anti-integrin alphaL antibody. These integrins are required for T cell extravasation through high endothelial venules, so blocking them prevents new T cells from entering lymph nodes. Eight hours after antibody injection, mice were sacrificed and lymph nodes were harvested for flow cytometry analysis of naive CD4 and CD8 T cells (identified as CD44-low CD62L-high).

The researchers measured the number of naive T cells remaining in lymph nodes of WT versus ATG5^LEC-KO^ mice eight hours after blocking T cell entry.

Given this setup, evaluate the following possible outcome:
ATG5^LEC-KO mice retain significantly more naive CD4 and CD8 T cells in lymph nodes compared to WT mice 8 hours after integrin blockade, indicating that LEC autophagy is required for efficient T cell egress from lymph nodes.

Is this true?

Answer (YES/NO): YES